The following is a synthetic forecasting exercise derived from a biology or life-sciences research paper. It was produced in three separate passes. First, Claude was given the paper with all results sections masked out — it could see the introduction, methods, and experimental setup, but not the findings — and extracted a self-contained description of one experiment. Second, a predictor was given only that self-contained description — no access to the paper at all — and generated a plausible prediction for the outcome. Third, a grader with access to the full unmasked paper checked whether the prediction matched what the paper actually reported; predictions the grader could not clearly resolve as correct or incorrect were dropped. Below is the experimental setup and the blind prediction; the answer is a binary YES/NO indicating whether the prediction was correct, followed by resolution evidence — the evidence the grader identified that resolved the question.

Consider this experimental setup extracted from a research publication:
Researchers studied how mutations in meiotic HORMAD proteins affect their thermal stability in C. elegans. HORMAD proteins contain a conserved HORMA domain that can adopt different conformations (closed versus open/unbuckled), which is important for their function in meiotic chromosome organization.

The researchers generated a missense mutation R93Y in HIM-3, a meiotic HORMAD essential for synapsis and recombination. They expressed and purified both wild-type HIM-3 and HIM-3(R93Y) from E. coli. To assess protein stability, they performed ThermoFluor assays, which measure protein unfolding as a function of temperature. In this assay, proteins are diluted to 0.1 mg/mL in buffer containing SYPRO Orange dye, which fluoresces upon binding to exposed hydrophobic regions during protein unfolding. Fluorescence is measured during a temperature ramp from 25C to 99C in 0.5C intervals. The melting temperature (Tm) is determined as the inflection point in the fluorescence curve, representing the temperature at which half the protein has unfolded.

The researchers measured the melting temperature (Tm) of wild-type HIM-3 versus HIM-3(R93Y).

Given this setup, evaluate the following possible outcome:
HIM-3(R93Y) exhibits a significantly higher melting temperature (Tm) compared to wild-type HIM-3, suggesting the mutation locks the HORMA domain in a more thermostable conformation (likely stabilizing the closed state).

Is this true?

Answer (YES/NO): NO